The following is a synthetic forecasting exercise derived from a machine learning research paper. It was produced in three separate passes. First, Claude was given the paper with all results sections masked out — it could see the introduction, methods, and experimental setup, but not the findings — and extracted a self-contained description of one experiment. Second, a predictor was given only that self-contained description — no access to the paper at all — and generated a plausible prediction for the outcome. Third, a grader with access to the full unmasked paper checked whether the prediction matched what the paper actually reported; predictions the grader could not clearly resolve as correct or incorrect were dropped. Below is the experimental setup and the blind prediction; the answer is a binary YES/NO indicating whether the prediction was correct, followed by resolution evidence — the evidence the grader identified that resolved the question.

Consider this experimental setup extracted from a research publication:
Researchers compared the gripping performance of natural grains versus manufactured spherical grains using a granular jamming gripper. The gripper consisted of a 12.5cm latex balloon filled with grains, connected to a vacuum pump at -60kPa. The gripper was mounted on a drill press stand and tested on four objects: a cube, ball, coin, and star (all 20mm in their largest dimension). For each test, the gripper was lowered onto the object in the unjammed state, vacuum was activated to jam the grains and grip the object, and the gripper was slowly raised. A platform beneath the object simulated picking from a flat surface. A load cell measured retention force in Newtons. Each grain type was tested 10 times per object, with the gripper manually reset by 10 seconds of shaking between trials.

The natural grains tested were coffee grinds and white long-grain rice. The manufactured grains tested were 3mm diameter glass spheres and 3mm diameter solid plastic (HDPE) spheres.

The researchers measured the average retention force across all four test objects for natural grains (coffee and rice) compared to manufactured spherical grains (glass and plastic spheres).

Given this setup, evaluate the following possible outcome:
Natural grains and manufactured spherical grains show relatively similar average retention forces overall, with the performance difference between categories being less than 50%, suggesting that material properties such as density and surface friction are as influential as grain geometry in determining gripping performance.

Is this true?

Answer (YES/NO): NO